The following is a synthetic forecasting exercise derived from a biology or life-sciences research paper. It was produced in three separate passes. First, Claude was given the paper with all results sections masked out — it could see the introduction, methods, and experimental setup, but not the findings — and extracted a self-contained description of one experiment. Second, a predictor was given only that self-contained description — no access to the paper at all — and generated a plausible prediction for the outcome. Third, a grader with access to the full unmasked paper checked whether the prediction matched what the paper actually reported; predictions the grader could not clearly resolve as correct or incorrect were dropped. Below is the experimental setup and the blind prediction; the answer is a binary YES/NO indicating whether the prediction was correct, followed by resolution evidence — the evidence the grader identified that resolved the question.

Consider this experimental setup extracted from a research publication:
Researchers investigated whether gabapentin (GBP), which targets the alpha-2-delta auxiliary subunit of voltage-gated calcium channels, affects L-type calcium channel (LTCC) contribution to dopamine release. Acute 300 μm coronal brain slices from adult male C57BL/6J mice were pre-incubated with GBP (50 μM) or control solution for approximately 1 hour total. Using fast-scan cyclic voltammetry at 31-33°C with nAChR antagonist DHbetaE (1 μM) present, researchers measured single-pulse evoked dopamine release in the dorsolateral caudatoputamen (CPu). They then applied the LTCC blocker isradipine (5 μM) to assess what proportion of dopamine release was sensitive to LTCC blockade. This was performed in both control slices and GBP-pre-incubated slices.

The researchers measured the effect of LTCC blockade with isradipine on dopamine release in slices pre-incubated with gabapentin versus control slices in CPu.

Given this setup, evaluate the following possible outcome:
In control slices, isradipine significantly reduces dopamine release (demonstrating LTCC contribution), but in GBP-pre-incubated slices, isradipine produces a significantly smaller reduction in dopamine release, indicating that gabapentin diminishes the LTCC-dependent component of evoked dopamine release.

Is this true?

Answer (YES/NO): YES